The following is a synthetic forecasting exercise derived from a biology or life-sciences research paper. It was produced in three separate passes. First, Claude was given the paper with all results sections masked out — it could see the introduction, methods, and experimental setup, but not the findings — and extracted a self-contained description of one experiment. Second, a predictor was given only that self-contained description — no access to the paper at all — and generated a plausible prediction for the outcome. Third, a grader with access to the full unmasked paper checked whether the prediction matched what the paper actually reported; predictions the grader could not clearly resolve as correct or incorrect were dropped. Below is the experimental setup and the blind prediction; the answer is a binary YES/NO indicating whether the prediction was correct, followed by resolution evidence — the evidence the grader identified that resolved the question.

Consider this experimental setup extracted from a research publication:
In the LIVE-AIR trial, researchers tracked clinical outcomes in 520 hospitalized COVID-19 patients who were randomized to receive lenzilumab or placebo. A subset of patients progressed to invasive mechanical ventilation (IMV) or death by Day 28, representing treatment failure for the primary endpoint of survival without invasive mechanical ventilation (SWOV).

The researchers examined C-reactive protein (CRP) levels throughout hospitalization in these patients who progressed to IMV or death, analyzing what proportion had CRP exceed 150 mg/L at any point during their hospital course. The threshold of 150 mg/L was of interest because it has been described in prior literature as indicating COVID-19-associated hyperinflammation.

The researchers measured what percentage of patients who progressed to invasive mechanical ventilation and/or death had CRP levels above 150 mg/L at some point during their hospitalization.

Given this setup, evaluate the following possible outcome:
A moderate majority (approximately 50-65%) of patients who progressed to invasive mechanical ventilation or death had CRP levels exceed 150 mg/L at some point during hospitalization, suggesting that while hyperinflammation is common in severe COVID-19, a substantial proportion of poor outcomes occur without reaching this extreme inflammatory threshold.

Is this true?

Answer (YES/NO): NO